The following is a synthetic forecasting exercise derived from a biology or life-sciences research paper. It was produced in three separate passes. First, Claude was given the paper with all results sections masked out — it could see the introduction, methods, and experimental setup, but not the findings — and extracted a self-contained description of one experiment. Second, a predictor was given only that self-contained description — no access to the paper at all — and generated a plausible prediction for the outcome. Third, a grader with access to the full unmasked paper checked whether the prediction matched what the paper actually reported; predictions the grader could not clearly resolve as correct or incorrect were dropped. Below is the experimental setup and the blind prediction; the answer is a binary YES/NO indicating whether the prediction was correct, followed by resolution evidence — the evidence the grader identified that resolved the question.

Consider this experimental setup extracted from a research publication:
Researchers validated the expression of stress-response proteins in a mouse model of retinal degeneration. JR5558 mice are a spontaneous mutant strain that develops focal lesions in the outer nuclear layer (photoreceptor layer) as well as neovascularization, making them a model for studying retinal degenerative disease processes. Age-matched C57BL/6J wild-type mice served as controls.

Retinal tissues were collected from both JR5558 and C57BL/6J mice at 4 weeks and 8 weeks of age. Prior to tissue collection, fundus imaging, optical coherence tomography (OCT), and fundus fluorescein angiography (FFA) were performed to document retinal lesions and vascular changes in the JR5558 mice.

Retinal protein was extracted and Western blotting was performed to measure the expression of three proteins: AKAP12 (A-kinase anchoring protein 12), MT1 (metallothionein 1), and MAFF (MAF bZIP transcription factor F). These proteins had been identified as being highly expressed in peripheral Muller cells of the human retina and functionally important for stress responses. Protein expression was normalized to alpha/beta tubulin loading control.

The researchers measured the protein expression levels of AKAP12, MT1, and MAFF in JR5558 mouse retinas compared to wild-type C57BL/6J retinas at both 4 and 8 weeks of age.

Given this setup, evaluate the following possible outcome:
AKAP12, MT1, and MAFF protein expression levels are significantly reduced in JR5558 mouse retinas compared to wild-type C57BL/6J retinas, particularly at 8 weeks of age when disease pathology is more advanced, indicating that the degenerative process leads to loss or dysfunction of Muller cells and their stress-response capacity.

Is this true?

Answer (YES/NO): NO